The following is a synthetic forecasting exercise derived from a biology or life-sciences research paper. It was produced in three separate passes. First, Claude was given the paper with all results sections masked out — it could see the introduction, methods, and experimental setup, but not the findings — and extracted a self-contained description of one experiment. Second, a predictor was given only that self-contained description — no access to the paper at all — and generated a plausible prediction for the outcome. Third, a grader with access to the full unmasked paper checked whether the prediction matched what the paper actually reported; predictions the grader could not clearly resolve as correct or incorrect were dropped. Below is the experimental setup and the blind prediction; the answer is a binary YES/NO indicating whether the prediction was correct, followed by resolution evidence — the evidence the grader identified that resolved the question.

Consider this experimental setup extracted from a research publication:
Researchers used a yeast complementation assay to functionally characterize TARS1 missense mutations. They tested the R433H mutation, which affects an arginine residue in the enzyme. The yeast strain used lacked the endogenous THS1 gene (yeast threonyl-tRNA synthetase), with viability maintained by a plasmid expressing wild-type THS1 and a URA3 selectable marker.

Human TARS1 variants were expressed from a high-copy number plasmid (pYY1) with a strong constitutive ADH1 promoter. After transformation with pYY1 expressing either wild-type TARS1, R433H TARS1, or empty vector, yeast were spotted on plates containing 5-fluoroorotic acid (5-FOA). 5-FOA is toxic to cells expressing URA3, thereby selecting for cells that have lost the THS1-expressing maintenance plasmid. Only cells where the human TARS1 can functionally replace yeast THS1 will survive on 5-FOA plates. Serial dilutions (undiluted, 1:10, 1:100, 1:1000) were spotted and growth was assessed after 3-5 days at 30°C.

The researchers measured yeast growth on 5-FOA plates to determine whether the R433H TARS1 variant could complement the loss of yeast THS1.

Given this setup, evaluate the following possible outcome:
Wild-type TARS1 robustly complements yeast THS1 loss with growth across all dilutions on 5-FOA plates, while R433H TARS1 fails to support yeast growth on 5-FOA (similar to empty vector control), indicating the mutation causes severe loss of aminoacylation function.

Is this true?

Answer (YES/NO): NO